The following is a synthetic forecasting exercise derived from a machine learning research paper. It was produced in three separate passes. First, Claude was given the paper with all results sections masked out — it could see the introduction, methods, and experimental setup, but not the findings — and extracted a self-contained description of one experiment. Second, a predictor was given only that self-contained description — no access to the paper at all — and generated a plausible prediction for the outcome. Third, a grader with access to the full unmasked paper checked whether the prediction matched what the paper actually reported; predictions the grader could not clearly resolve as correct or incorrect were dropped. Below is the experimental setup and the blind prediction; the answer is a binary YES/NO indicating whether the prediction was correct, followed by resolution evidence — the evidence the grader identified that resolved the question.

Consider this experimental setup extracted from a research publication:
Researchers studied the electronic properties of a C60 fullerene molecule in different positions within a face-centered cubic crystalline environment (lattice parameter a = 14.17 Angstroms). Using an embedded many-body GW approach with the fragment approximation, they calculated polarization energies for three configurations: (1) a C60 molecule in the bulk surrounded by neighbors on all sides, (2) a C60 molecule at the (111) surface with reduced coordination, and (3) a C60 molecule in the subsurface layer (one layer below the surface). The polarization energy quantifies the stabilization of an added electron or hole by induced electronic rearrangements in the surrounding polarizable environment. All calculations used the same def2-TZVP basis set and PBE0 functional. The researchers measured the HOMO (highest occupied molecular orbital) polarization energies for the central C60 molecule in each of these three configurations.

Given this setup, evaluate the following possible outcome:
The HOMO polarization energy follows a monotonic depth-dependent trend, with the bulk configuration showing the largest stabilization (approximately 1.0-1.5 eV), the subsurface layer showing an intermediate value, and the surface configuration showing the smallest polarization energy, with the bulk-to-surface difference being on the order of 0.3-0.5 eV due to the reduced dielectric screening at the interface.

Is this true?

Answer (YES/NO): NO